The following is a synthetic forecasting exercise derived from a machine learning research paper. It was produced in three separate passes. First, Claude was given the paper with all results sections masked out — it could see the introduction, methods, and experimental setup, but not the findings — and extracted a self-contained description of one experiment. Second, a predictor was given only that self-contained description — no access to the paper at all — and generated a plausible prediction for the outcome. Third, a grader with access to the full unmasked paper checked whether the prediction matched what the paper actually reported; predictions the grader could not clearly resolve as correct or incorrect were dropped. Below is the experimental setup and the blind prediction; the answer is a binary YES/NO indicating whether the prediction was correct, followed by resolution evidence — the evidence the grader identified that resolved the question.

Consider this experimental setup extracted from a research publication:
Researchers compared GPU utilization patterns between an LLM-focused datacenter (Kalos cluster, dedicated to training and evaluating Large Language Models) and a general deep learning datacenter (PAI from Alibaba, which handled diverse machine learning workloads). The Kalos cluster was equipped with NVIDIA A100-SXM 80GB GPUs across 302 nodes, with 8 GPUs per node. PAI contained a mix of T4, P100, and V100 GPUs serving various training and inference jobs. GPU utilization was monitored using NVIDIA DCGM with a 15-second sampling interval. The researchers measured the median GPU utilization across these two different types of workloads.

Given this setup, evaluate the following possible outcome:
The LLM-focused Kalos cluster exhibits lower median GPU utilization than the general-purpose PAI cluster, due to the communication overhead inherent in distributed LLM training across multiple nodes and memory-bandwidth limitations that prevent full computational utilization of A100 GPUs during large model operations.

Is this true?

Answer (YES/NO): NO